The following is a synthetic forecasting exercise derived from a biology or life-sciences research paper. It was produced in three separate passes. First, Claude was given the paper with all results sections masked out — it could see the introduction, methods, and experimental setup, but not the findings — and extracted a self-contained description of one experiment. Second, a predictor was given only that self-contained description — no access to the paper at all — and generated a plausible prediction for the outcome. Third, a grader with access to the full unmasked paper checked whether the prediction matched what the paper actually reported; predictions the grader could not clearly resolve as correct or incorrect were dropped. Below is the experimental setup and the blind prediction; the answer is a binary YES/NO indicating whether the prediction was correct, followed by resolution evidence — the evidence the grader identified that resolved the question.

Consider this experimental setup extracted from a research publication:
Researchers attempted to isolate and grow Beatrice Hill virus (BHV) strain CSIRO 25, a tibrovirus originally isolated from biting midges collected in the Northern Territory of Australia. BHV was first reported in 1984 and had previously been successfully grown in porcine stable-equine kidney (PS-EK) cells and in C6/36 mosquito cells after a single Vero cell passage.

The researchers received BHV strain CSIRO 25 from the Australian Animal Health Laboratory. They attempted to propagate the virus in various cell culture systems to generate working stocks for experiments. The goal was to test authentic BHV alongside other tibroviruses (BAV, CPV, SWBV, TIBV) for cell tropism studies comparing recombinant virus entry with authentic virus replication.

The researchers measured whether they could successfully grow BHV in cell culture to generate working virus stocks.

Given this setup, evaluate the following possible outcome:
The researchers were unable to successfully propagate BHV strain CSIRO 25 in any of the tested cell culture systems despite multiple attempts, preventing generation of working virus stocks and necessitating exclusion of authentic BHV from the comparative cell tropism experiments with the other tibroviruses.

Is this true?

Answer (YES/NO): YES